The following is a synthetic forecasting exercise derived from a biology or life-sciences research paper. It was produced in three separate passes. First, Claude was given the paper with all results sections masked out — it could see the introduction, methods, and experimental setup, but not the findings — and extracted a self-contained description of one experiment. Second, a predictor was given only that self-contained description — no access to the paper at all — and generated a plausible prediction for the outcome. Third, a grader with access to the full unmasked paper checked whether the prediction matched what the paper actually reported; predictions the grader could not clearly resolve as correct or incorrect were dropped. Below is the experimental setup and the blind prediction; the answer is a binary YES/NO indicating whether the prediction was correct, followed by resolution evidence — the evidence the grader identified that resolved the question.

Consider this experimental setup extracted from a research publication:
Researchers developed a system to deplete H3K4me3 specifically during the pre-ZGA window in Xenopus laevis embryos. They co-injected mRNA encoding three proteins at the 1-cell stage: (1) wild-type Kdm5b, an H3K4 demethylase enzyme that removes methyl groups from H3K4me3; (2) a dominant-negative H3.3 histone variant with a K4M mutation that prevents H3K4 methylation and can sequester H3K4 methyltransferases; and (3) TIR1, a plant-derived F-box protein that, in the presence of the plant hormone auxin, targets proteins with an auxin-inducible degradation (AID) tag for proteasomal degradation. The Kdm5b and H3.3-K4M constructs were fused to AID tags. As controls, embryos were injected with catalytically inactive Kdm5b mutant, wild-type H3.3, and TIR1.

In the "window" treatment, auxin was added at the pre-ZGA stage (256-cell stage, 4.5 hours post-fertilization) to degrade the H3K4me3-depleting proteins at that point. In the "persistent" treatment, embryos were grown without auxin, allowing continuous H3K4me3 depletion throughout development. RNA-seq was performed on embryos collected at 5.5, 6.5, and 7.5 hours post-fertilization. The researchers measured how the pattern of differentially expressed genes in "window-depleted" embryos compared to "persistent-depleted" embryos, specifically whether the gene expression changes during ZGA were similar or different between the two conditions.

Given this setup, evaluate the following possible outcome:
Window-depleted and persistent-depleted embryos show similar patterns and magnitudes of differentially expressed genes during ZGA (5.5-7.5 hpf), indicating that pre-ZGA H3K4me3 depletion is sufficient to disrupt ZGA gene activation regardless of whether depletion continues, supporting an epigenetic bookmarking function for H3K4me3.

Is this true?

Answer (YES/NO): YES